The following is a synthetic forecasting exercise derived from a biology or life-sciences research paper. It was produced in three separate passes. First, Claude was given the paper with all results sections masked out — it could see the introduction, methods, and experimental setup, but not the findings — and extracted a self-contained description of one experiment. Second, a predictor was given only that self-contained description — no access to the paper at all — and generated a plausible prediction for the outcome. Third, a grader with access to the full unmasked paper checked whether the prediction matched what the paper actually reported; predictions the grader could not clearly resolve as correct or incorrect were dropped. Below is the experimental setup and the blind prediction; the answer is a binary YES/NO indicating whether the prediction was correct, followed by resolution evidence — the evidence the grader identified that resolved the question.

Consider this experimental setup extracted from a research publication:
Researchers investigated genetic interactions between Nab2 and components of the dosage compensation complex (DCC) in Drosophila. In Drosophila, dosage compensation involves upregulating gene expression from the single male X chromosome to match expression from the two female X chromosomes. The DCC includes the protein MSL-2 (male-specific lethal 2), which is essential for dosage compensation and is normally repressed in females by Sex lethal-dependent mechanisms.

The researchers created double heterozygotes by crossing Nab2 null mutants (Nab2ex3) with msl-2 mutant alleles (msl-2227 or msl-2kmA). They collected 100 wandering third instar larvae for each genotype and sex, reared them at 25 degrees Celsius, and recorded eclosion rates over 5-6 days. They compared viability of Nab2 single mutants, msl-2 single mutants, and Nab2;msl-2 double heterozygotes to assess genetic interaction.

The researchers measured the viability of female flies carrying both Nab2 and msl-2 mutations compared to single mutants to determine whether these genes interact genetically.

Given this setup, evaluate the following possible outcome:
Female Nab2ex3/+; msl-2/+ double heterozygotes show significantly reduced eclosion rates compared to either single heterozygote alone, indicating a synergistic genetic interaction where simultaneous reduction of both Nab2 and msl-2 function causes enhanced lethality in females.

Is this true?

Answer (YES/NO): NO